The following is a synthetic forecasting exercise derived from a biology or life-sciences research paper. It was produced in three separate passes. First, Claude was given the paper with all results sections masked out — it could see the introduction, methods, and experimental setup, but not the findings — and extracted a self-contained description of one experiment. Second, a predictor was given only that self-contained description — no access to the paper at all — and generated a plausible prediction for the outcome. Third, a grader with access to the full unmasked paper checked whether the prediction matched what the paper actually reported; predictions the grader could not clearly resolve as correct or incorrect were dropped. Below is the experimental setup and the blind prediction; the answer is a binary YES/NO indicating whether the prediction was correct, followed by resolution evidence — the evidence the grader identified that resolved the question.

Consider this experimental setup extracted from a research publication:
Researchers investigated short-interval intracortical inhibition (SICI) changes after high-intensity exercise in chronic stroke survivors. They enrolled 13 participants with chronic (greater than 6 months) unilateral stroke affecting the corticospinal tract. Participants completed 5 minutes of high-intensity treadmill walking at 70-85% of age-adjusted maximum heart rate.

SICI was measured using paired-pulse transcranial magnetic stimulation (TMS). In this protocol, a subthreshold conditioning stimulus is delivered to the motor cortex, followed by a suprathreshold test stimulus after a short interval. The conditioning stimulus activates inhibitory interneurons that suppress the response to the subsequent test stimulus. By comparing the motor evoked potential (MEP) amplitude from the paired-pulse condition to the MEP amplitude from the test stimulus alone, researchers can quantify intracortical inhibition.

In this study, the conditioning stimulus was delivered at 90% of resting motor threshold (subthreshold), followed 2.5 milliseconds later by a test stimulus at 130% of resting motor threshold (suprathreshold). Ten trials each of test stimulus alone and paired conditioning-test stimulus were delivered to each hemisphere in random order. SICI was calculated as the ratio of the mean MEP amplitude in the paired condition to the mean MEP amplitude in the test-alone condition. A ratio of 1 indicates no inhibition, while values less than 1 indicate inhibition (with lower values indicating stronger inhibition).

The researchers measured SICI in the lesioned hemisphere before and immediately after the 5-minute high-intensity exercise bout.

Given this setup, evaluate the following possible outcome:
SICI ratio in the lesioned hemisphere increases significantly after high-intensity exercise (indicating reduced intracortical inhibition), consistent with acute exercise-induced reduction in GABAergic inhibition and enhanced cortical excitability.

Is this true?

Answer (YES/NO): NO